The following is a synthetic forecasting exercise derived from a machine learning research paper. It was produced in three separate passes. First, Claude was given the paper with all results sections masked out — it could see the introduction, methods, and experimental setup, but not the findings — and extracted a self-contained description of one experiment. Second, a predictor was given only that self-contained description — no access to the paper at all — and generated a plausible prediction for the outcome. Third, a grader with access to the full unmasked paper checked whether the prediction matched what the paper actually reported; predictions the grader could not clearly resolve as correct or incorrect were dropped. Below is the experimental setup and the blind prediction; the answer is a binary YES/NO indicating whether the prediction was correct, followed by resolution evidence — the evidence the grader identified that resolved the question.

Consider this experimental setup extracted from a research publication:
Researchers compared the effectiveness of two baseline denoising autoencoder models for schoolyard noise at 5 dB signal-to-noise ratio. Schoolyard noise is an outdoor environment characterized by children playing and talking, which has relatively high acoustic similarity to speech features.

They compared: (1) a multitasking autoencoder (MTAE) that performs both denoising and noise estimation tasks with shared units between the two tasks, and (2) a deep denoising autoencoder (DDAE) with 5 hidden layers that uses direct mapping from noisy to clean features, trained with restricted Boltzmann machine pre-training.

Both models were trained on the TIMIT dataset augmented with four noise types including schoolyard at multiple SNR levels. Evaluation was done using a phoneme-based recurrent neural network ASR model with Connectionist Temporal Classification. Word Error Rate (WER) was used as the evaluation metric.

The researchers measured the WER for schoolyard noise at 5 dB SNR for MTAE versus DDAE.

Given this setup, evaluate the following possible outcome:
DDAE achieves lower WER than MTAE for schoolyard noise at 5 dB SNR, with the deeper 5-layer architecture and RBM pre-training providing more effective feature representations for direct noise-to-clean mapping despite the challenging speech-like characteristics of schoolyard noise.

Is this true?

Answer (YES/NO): YES